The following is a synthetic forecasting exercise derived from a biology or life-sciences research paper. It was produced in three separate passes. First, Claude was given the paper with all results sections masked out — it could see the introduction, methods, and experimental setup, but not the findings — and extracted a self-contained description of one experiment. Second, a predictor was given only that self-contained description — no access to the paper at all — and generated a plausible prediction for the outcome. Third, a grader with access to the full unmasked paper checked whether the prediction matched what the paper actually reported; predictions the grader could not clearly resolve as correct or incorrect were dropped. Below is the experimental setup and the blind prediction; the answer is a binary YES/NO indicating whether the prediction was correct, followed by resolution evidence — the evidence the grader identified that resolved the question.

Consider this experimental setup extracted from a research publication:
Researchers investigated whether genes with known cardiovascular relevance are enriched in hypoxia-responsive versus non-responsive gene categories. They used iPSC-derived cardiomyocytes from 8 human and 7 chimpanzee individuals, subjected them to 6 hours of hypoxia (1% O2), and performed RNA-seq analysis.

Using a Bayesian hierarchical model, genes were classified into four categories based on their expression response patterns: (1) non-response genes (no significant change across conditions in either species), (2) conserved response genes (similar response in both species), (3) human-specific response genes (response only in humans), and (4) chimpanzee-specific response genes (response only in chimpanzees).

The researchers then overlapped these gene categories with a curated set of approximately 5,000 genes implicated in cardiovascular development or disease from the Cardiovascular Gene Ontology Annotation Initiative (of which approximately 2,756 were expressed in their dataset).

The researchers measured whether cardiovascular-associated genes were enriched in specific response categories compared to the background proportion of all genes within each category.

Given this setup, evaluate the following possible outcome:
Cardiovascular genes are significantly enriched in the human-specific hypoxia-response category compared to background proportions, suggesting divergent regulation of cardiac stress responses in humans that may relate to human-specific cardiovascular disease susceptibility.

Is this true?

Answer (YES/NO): NO